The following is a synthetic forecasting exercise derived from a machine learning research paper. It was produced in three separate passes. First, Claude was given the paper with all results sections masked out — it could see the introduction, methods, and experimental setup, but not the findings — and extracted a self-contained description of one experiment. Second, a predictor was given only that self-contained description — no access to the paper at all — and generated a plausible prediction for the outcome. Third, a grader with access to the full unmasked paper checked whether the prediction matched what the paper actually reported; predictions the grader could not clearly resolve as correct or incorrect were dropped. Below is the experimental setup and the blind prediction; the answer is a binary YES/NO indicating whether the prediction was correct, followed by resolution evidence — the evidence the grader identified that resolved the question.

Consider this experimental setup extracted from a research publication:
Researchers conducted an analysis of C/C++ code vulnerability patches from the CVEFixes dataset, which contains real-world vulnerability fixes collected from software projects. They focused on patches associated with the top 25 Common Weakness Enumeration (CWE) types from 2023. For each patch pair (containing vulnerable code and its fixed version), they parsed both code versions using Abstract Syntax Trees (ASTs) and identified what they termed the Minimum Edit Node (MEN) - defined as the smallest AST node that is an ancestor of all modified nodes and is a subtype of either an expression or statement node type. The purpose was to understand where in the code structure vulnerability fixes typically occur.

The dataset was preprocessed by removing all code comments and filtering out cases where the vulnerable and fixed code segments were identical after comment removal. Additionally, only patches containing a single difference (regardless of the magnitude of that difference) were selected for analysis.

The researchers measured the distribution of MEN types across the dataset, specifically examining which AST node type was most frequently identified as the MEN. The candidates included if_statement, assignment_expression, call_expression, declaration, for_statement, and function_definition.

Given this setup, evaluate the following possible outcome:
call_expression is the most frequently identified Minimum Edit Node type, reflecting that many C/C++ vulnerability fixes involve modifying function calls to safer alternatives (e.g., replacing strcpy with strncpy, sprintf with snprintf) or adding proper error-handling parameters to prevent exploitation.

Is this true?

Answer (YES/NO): NO